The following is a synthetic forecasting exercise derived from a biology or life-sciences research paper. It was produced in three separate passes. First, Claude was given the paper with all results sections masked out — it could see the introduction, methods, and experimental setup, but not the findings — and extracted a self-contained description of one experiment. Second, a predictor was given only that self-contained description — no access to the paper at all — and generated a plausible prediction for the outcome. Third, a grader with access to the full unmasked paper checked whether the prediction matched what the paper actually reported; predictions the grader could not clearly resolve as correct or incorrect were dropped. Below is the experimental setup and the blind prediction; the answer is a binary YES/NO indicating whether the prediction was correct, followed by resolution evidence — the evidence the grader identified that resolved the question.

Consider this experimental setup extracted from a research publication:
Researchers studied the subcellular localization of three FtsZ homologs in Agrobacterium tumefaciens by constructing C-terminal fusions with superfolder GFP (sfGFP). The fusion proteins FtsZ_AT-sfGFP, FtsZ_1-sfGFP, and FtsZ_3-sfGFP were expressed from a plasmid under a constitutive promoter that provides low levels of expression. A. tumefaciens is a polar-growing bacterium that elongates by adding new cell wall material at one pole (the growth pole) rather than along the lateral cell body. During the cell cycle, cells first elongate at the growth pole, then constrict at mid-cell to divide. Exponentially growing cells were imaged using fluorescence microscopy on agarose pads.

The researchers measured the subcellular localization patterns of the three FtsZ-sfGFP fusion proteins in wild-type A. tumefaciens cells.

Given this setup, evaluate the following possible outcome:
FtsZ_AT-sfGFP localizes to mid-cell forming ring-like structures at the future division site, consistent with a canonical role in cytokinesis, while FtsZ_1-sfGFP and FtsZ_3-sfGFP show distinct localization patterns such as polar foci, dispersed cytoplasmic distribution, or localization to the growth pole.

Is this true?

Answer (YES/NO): NO